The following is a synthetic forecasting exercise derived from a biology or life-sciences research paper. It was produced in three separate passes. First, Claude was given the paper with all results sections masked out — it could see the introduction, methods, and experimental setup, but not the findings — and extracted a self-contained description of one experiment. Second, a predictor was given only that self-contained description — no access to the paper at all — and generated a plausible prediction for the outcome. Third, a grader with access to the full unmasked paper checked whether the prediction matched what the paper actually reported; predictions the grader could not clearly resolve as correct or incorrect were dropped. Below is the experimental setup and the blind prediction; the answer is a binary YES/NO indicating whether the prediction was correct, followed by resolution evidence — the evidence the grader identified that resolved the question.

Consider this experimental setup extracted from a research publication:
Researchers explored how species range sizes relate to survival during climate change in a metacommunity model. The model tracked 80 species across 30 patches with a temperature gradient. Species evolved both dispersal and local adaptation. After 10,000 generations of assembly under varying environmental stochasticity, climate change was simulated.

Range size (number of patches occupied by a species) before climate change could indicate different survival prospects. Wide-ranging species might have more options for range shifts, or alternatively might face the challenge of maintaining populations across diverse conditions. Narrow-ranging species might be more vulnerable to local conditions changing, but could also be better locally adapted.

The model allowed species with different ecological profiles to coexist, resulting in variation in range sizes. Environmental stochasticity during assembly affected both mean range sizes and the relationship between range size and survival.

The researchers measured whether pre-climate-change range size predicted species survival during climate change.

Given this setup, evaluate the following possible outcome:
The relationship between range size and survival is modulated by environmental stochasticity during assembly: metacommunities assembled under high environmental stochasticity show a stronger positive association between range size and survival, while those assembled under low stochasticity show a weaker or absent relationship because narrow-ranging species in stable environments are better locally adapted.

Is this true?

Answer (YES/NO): NO